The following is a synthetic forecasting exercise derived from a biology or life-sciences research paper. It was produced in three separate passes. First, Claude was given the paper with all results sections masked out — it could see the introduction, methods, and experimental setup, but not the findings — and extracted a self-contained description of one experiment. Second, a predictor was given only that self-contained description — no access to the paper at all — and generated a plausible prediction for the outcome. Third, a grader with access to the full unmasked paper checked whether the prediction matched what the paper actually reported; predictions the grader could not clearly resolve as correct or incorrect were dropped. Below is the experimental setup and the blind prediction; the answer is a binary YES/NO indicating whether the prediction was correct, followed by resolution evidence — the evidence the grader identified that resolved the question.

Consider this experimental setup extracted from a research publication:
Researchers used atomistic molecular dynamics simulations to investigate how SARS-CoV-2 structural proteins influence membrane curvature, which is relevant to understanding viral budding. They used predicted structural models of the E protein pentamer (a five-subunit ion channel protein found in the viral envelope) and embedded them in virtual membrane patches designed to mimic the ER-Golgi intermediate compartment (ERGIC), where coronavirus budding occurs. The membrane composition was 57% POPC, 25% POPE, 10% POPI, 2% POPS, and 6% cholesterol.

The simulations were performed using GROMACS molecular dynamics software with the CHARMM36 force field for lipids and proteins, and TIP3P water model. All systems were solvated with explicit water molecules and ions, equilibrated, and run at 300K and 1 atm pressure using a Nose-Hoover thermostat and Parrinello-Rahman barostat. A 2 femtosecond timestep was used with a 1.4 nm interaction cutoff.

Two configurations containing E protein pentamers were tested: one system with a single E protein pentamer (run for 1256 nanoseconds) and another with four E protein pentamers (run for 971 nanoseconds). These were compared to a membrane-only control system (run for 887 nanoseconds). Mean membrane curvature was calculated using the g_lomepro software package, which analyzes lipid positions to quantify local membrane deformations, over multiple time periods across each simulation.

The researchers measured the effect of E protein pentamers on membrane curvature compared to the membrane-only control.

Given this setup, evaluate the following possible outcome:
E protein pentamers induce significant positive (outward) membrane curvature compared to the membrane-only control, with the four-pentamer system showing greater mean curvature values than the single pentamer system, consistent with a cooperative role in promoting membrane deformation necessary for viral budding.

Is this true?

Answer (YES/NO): NO